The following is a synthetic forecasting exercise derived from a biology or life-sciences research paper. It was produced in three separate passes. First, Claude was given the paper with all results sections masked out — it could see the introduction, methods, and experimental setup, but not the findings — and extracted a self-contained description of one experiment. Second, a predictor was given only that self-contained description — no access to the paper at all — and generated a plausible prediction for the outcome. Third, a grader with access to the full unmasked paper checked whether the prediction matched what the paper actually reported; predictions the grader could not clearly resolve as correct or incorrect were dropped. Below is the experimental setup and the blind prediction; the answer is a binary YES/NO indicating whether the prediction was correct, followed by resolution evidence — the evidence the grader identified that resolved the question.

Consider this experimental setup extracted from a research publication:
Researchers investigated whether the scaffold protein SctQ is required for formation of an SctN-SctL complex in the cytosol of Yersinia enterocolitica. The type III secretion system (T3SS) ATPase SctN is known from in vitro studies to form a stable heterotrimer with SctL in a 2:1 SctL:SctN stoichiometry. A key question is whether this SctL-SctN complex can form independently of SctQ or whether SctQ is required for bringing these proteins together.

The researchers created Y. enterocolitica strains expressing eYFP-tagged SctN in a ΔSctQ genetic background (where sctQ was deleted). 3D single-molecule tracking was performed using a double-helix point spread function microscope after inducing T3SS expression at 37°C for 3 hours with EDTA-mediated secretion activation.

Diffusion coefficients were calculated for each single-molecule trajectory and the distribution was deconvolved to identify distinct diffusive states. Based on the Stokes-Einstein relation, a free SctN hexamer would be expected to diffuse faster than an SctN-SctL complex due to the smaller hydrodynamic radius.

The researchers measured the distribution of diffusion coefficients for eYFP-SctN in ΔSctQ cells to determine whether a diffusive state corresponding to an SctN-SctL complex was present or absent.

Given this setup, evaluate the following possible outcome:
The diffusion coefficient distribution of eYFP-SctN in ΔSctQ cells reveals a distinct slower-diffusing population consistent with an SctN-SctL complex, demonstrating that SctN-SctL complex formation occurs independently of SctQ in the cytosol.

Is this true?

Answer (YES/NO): YES